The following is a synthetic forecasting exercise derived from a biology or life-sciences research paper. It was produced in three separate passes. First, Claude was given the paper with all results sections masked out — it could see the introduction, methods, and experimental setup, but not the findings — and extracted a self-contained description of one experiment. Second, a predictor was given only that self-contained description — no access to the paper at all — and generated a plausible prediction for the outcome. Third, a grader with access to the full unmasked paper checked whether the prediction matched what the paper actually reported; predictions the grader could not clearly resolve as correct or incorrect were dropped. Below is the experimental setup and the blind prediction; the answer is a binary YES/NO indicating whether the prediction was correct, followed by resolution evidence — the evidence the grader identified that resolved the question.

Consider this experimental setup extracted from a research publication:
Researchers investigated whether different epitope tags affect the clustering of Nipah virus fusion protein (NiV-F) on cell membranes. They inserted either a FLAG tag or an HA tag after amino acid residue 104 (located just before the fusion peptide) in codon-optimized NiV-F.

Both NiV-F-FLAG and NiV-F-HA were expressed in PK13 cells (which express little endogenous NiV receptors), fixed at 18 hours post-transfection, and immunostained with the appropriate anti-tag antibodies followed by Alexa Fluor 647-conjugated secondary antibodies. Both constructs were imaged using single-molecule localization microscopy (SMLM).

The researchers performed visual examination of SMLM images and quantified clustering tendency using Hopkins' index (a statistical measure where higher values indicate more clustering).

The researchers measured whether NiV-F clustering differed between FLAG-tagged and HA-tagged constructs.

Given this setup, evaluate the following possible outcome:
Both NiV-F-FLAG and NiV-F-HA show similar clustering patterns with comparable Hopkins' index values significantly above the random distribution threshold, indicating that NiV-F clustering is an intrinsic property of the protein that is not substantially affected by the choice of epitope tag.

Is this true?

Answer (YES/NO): NO